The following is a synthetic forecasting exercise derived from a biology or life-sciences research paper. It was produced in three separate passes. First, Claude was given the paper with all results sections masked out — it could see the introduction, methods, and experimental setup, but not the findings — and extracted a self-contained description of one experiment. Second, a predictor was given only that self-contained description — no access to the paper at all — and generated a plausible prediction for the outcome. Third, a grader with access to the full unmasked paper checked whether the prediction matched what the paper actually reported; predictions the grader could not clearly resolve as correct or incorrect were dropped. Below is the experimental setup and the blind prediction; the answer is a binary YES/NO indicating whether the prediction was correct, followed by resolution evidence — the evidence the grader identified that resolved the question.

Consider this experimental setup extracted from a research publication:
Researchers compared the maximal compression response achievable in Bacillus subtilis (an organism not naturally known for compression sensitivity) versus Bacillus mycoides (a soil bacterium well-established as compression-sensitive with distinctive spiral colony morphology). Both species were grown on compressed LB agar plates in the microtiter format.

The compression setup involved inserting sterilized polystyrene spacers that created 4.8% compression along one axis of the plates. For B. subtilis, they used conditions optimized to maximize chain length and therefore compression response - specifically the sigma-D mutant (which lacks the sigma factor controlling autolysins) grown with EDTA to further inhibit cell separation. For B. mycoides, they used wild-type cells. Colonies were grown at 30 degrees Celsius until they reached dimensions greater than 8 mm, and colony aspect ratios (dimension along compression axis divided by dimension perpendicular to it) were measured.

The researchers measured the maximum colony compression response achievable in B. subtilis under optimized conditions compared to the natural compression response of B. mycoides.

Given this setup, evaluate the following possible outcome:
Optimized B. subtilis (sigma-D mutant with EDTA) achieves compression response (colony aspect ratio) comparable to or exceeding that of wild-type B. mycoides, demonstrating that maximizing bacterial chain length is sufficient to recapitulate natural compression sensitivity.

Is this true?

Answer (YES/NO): NO